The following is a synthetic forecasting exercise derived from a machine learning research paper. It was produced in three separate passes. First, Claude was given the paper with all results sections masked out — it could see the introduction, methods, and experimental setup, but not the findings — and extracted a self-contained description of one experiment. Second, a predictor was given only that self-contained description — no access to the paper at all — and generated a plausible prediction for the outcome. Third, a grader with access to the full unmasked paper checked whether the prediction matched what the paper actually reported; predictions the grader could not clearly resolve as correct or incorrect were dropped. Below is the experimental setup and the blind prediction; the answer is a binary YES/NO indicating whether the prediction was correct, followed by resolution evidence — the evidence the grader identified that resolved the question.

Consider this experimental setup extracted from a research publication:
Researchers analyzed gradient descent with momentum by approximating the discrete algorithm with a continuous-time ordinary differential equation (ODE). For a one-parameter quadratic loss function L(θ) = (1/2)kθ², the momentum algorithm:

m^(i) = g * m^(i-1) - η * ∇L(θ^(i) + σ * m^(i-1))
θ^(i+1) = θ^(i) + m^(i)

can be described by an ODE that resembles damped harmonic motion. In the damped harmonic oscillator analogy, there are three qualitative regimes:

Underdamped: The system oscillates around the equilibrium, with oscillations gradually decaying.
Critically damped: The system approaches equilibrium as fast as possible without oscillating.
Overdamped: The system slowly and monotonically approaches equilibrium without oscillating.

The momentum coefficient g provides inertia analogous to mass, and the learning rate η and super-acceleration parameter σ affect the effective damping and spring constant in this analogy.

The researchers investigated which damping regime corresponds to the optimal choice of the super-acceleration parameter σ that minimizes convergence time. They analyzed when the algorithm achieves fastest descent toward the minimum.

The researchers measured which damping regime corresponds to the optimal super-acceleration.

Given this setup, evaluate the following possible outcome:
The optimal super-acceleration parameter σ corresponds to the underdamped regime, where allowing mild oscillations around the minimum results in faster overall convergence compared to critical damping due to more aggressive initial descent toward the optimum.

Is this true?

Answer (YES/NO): NO